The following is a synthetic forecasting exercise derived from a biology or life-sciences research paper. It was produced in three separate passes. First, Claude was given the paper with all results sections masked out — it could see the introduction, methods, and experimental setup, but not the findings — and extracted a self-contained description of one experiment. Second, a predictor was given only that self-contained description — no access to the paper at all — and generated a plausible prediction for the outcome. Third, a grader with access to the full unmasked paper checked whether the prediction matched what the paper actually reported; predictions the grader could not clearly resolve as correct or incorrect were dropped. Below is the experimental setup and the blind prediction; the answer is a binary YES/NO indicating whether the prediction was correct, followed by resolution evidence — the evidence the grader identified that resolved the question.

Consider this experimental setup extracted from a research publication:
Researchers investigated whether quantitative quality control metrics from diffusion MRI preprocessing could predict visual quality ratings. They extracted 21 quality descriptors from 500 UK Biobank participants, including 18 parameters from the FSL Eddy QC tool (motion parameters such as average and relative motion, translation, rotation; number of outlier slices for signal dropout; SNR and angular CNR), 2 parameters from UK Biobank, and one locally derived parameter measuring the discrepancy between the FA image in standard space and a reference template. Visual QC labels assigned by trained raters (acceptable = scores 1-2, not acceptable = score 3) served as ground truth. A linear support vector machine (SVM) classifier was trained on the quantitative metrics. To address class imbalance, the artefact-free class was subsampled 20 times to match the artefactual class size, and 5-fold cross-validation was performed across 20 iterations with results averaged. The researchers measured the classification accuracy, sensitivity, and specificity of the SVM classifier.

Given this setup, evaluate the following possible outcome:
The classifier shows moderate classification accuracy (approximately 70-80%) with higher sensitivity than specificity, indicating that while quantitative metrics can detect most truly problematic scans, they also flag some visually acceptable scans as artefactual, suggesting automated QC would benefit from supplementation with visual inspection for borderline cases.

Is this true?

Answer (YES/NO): NO